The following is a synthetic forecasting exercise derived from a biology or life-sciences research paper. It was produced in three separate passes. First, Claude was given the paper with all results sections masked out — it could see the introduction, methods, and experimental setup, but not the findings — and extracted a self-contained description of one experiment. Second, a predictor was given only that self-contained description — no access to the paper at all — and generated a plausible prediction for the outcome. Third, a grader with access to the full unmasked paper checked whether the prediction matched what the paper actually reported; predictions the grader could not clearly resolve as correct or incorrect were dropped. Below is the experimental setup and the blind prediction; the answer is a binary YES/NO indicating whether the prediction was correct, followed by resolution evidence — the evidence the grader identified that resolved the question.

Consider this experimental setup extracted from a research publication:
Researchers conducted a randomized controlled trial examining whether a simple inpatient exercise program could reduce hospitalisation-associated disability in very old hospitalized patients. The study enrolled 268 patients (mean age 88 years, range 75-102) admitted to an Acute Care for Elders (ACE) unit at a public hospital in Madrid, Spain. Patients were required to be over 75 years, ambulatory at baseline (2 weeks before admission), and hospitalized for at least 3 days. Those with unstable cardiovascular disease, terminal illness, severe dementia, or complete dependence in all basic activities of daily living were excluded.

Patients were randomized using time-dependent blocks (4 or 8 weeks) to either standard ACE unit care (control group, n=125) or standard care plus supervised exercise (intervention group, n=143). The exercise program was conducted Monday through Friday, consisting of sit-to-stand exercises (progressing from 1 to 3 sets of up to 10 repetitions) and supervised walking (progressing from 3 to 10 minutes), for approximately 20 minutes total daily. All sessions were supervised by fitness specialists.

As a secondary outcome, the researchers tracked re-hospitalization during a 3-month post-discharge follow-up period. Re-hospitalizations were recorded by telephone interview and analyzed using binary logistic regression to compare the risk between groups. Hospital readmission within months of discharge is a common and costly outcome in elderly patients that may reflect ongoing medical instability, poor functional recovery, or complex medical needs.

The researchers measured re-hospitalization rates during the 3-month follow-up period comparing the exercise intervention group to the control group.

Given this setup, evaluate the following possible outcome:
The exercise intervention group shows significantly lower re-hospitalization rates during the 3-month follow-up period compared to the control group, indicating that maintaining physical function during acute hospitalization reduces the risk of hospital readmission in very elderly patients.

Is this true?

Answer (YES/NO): NO